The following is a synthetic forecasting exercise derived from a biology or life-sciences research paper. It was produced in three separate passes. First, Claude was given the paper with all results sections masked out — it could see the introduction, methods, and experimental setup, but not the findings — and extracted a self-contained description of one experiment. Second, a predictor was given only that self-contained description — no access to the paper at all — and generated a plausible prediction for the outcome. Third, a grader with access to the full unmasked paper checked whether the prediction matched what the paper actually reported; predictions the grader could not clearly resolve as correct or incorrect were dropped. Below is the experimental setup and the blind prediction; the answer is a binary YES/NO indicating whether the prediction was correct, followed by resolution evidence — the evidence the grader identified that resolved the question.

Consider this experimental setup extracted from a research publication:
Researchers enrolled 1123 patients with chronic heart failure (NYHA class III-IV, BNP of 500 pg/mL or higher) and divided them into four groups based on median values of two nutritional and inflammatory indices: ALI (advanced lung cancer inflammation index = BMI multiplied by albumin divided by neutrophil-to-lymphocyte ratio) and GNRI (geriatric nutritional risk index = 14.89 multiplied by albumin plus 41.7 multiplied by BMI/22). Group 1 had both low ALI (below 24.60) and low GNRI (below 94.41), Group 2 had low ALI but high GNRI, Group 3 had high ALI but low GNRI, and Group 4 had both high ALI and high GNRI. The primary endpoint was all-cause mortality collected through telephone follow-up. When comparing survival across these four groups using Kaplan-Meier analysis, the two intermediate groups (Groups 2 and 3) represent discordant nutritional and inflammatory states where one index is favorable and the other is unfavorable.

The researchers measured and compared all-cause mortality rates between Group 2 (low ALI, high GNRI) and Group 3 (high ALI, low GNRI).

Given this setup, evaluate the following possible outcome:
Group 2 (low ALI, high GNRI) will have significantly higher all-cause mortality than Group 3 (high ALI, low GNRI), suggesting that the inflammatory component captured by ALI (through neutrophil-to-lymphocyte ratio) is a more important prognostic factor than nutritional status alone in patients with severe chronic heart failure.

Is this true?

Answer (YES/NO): YES